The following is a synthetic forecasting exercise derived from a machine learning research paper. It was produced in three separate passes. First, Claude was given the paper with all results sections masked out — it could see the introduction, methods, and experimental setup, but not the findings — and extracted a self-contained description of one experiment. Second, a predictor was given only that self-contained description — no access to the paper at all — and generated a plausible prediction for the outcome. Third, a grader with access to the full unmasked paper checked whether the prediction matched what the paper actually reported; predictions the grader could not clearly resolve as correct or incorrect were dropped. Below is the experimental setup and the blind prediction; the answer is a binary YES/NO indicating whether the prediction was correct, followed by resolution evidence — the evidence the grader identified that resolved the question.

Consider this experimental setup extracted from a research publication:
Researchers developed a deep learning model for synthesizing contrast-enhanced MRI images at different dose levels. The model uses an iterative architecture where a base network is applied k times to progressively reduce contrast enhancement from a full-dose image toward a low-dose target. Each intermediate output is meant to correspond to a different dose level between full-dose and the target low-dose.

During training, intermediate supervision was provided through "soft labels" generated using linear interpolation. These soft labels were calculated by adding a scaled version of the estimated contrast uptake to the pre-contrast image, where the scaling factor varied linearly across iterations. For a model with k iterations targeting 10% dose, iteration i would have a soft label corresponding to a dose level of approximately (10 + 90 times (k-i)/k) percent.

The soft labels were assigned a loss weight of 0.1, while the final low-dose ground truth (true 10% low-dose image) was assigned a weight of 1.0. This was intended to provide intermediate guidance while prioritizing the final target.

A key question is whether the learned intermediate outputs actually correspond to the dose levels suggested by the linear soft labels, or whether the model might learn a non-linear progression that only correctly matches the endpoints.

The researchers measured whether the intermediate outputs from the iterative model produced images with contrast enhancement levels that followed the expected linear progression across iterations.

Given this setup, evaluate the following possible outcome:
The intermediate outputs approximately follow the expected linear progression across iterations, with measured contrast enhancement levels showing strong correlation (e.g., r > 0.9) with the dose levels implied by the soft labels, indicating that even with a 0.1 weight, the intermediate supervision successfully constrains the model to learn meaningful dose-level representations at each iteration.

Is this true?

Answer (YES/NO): NO